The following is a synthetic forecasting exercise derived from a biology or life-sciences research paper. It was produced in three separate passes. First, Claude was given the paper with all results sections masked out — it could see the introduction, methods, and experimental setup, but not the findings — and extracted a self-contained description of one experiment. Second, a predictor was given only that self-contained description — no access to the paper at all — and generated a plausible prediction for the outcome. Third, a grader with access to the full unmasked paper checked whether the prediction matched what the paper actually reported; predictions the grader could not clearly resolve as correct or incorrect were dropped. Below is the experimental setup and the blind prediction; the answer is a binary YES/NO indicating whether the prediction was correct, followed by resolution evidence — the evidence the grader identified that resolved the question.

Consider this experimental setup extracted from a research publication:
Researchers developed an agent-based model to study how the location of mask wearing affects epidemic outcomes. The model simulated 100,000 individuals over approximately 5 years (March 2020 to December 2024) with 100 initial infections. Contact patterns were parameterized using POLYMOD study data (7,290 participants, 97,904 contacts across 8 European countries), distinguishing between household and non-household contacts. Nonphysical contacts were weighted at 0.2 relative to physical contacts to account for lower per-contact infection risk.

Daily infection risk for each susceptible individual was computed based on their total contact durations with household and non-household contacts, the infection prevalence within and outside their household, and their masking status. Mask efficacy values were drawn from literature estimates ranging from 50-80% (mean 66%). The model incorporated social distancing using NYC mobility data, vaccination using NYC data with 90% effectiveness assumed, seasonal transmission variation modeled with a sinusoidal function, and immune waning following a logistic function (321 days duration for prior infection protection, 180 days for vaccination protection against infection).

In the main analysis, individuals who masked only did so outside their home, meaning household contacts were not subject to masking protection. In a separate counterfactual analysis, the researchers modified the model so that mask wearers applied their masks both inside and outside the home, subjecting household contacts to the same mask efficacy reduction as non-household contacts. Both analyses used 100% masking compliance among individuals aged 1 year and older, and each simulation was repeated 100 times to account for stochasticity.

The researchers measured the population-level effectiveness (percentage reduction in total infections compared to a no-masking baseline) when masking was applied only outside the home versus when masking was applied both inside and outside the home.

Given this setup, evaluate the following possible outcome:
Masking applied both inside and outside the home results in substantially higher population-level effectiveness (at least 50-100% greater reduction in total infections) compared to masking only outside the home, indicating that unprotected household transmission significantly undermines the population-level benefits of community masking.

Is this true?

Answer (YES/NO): YES